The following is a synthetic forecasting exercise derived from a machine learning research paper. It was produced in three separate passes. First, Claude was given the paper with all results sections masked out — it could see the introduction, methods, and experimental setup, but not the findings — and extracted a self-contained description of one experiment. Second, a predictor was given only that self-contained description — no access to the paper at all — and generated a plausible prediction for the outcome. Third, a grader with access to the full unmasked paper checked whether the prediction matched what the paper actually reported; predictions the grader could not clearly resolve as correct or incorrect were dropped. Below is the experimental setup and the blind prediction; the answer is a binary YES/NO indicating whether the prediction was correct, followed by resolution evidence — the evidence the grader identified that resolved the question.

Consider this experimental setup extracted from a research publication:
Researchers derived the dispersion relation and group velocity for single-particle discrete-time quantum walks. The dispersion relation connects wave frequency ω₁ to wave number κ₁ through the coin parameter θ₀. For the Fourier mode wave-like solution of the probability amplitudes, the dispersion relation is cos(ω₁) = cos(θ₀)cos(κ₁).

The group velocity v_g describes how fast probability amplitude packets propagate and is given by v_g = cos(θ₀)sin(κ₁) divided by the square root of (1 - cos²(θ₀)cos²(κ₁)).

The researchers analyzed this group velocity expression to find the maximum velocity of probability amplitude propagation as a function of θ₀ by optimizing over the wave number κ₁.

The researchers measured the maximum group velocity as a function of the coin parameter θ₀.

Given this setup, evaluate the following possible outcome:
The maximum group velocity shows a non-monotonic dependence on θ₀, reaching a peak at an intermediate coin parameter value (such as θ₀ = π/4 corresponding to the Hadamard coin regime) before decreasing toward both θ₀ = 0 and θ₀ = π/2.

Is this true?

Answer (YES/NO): NO